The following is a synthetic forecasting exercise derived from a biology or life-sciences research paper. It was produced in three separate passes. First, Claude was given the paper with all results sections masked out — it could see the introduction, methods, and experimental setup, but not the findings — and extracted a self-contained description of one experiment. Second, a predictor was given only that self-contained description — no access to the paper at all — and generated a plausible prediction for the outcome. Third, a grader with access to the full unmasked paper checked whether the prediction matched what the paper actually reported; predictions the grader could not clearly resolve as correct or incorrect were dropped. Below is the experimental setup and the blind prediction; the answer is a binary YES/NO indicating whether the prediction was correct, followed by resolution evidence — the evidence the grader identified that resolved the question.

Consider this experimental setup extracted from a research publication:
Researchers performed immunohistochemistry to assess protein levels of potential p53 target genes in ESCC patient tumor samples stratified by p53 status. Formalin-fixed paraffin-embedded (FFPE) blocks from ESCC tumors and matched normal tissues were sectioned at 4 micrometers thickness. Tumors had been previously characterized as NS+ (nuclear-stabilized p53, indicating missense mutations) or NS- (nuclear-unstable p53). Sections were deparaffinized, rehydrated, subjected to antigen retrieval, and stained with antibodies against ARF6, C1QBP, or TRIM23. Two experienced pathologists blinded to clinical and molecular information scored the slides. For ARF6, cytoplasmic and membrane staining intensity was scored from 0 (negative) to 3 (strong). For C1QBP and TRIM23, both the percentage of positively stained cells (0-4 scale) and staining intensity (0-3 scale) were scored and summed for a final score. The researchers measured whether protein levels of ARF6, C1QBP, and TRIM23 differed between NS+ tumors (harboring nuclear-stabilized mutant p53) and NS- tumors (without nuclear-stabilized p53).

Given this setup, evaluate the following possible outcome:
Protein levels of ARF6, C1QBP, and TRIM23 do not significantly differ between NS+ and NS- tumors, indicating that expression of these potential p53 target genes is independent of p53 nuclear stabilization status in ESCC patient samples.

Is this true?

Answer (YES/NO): NO